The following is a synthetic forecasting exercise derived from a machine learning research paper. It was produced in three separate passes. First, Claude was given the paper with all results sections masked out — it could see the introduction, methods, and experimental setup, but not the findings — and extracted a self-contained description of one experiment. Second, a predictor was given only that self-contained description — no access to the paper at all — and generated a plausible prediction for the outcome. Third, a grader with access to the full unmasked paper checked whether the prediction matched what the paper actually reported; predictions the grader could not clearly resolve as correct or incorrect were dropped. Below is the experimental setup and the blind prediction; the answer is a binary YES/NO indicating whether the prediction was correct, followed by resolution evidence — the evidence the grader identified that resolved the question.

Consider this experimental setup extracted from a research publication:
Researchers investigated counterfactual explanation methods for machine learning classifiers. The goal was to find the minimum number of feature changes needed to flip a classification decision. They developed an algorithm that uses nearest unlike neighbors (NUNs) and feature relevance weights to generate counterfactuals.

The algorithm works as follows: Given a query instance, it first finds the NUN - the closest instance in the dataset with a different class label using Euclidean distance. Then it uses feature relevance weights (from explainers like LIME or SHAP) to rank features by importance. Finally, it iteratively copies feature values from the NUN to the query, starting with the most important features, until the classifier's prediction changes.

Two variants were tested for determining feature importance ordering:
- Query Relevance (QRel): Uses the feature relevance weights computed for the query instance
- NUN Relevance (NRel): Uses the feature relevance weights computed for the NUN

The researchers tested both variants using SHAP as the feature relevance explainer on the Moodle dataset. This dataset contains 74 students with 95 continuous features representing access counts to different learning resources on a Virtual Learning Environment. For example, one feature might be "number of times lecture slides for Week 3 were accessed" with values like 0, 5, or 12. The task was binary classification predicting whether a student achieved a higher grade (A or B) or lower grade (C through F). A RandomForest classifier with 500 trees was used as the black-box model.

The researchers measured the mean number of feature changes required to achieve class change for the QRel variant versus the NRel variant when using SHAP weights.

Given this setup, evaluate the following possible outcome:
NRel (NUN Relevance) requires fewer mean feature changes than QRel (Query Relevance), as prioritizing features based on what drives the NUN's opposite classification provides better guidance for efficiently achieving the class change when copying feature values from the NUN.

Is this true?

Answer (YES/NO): NO